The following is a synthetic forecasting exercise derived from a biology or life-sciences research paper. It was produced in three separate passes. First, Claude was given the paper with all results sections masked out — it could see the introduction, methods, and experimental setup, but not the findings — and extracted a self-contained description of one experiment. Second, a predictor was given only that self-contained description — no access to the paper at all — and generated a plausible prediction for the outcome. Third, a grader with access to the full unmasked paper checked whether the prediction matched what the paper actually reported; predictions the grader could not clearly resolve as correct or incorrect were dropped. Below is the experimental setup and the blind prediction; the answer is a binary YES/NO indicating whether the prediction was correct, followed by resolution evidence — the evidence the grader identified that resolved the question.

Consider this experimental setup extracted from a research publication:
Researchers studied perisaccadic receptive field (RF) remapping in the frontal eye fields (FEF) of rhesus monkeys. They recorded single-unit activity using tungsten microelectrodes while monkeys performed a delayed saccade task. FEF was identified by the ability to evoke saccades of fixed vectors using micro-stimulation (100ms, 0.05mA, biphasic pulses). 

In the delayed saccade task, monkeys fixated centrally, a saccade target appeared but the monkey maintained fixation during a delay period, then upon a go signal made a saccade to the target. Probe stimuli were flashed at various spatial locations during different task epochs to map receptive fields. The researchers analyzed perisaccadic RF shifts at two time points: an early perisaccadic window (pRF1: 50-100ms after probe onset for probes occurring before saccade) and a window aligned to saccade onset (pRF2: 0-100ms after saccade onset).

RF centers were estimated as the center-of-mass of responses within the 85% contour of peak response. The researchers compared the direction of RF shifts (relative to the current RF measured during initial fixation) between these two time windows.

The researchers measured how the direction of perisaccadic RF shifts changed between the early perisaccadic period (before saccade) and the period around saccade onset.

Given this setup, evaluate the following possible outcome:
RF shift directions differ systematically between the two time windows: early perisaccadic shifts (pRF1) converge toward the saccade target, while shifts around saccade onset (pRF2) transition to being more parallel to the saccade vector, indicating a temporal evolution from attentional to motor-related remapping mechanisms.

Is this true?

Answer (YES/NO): YES